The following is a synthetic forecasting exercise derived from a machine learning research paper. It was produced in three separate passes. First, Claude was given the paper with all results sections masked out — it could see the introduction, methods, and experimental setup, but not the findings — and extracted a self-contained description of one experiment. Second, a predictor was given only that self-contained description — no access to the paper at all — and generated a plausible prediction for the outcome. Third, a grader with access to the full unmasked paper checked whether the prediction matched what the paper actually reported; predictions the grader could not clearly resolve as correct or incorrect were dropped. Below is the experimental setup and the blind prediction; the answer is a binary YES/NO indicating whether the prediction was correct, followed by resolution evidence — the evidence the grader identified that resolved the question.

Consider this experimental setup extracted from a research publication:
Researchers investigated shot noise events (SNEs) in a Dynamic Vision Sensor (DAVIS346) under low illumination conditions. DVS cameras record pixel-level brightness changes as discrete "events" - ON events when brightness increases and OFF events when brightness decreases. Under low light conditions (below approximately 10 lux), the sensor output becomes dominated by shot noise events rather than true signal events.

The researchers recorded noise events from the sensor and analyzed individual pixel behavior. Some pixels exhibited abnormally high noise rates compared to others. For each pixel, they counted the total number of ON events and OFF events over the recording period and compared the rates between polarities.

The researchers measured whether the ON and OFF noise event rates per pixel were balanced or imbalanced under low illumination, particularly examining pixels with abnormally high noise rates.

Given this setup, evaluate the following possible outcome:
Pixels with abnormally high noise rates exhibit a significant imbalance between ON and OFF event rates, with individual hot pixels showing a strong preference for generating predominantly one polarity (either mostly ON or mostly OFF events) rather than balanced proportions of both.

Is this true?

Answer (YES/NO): NO